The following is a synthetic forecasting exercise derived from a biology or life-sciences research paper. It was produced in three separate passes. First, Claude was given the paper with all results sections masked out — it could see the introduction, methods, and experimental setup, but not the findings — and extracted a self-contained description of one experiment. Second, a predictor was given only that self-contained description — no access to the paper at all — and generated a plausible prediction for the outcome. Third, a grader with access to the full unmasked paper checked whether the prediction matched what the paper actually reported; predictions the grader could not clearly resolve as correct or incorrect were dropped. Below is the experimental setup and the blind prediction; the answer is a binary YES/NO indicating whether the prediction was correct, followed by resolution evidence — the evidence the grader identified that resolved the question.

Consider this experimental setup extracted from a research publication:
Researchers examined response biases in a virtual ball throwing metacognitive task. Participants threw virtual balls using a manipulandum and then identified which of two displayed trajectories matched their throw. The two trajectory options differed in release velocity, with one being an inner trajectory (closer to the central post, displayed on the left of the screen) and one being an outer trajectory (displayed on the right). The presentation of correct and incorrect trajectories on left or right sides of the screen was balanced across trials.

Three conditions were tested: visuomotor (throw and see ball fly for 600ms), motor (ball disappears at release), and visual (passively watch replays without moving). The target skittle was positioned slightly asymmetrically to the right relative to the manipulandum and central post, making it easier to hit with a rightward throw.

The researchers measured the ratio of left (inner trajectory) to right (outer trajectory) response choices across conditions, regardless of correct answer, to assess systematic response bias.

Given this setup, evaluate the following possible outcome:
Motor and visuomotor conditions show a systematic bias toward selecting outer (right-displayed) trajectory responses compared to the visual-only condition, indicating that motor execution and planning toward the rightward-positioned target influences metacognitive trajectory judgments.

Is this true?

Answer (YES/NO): NO